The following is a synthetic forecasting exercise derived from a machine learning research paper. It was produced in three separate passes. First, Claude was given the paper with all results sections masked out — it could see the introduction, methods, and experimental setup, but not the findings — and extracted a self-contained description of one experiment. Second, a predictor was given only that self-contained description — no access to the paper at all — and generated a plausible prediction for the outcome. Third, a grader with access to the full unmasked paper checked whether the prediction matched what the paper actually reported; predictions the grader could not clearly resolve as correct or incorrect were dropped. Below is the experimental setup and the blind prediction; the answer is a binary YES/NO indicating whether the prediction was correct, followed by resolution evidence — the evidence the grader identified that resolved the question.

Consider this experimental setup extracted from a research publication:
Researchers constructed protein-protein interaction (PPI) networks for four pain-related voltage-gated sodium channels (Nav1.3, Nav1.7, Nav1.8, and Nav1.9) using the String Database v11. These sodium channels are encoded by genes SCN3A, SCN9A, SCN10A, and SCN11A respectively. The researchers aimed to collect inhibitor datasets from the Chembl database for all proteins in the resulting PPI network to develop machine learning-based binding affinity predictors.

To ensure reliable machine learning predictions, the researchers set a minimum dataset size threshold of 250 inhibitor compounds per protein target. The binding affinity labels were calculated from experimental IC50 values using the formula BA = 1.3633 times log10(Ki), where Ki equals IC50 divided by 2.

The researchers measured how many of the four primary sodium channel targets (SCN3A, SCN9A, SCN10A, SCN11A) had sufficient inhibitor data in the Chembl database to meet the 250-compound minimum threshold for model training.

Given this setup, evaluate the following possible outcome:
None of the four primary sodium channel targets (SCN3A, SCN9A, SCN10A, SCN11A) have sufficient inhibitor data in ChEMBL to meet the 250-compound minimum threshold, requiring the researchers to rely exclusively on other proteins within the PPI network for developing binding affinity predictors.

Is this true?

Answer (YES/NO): NO